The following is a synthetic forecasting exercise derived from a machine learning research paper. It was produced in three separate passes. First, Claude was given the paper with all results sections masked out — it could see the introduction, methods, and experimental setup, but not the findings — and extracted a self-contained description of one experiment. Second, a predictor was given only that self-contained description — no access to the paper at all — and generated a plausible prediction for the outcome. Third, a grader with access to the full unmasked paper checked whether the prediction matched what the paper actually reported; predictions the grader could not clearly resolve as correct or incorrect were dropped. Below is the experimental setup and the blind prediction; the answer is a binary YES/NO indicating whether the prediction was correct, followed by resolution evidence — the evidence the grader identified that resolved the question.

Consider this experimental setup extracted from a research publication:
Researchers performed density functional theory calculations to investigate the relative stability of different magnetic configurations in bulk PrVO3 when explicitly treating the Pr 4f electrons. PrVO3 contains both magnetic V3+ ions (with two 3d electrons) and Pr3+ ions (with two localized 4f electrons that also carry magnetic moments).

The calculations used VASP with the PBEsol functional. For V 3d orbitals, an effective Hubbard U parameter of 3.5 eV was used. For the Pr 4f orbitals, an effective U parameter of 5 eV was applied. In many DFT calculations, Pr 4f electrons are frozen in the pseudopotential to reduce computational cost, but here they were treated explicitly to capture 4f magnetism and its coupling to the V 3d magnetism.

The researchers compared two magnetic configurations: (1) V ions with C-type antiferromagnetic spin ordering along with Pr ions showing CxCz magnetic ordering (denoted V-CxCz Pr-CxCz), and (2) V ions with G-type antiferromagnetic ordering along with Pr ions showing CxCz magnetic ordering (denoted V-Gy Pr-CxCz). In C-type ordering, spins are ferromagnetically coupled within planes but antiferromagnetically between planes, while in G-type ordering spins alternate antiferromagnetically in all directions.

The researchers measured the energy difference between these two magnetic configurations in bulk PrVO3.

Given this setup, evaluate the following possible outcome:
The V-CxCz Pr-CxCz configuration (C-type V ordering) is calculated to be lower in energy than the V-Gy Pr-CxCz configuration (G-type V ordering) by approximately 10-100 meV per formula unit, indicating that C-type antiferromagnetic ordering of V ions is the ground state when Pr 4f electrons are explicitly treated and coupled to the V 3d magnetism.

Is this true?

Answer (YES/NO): NO